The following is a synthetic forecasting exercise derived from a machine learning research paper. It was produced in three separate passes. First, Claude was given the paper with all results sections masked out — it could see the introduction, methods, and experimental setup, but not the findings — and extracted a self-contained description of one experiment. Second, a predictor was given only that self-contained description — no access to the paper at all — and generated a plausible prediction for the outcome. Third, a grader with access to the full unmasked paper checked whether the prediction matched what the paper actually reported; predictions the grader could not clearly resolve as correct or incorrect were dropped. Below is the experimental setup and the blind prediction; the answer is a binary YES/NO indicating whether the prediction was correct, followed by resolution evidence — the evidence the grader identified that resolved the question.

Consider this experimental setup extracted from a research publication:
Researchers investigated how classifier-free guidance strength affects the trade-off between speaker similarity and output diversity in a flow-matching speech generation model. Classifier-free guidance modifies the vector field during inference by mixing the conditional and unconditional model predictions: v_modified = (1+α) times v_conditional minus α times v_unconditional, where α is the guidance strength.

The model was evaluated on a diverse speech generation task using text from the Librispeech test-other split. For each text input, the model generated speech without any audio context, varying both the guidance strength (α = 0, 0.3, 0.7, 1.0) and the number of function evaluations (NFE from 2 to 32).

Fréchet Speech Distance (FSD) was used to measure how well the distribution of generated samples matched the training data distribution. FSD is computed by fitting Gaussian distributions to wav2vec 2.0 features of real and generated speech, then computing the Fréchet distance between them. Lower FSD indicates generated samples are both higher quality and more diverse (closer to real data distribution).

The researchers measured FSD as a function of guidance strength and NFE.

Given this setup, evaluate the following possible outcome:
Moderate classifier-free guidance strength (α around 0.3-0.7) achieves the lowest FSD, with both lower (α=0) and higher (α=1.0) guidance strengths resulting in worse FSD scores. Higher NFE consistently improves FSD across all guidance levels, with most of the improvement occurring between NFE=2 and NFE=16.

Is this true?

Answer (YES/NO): NO